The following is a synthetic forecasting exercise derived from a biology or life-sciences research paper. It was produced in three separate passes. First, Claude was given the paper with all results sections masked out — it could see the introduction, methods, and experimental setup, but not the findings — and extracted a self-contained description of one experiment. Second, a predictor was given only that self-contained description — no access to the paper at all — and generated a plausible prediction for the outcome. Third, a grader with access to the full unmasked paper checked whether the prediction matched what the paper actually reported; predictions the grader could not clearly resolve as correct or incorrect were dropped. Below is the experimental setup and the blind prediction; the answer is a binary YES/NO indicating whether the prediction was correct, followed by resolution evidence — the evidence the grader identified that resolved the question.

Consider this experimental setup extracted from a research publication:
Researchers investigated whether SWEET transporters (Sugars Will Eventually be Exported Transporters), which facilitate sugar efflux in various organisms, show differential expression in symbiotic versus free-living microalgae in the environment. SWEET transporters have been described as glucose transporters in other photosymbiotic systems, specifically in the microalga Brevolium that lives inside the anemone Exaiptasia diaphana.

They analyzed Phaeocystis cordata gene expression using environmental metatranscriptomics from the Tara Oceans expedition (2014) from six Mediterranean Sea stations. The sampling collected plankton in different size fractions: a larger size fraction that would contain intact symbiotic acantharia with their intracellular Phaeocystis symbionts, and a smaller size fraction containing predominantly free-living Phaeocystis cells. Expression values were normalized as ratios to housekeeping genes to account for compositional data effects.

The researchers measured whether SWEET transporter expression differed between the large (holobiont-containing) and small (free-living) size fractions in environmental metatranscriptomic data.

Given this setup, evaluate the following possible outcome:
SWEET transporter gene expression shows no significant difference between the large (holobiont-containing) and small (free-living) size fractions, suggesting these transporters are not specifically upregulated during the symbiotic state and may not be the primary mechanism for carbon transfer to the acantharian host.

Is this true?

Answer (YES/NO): NO